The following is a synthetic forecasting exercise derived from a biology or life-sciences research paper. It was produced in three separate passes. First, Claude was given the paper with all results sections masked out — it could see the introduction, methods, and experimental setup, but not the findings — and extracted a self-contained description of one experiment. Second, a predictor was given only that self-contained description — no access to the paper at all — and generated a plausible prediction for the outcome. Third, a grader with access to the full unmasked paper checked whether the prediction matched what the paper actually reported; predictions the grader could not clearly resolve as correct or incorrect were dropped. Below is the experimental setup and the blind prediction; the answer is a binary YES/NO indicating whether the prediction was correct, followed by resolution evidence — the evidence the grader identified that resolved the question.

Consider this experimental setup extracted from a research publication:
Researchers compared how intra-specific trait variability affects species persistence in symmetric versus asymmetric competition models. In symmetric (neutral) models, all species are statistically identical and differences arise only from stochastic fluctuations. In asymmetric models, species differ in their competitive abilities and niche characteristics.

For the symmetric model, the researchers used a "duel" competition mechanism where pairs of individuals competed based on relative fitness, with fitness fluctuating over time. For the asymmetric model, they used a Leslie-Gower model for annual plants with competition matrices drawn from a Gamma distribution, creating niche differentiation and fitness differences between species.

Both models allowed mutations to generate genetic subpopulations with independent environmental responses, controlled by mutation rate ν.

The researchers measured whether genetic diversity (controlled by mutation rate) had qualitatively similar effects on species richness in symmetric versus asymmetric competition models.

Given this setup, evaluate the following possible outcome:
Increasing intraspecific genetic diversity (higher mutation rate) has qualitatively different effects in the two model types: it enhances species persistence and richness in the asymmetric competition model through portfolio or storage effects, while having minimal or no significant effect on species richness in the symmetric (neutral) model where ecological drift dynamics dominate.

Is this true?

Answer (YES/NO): NO